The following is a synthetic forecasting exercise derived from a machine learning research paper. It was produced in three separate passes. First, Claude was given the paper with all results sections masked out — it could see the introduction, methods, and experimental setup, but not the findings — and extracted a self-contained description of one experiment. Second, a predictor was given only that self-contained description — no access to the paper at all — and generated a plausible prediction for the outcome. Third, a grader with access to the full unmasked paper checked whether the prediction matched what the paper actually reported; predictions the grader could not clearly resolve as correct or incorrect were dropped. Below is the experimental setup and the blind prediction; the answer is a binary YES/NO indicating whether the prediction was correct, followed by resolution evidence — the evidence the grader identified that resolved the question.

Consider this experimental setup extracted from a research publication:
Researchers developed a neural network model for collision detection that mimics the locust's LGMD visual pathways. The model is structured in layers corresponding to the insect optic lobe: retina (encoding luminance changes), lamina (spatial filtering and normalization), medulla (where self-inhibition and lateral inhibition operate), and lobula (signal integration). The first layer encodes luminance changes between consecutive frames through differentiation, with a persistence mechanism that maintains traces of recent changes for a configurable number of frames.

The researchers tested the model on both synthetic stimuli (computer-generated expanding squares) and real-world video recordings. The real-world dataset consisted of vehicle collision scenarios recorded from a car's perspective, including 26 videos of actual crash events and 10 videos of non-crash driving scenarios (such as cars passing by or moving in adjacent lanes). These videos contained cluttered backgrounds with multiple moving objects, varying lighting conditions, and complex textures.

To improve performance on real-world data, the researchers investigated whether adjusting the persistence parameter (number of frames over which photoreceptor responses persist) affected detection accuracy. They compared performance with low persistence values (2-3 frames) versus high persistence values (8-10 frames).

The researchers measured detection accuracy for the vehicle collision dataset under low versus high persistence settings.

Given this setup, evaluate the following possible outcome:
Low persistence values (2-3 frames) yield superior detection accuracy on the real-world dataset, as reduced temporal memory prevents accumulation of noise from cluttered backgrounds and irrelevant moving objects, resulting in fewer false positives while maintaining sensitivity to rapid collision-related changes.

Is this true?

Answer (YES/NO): NO